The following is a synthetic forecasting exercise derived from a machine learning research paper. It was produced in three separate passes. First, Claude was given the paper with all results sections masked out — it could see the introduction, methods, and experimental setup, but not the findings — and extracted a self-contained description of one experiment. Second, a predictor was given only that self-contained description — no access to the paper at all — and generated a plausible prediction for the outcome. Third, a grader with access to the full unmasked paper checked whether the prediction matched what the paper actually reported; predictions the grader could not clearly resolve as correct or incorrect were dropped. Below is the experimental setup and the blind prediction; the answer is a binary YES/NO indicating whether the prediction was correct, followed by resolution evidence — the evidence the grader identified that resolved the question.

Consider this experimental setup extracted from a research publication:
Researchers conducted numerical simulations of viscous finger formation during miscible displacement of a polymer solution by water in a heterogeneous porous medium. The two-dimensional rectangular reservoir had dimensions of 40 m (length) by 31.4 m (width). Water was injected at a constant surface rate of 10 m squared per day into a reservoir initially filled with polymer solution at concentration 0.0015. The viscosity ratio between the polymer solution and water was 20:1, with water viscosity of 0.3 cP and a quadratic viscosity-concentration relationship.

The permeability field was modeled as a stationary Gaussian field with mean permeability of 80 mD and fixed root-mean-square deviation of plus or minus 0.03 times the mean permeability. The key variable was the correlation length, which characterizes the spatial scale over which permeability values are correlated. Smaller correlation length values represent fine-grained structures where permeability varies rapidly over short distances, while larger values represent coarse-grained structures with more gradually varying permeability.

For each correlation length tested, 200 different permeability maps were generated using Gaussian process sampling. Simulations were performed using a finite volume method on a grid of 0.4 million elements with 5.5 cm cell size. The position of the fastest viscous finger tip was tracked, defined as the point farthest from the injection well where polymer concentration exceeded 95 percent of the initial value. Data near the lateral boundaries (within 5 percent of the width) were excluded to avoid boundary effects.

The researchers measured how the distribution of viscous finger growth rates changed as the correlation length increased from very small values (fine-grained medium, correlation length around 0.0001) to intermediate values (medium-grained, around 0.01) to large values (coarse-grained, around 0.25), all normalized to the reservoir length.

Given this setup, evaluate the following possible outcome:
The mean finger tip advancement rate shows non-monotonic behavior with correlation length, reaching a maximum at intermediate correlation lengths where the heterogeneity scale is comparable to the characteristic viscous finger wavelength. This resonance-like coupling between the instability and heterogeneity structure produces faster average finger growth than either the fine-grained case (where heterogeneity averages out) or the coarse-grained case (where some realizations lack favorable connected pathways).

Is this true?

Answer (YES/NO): YES